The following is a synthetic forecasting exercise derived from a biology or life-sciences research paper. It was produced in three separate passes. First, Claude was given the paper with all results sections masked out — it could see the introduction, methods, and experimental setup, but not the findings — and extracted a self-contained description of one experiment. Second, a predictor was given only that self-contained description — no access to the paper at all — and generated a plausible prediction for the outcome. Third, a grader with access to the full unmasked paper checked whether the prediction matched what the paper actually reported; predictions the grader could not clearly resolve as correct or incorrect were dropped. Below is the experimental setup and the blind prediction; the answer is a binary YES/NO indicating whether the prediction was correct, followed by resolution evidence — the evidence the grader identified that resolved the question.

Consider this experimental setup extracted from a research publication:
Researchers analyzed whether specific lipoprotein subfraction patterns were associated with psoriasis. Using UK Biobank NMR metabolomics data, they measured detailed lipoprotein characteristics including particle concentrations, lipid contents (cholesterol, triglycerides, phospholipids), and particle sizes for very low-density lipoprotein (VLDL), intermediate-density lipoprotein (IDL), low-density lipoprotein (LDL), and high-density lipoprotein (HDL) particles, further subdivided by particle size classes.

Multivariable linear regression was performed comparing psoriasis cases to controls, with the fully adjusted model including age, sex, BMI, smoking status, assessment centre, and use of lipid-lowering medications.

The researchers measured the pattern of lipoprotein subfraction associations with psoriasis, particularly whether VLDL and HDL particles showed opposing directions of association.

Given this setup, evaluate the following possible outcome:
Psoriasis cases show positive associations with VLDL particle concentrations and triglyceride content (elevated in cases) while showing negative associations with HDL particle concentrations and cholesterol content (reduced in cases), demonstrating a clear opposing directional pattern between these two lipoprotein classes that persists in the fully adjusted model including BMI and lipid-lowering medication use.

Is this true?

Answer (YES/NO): NO